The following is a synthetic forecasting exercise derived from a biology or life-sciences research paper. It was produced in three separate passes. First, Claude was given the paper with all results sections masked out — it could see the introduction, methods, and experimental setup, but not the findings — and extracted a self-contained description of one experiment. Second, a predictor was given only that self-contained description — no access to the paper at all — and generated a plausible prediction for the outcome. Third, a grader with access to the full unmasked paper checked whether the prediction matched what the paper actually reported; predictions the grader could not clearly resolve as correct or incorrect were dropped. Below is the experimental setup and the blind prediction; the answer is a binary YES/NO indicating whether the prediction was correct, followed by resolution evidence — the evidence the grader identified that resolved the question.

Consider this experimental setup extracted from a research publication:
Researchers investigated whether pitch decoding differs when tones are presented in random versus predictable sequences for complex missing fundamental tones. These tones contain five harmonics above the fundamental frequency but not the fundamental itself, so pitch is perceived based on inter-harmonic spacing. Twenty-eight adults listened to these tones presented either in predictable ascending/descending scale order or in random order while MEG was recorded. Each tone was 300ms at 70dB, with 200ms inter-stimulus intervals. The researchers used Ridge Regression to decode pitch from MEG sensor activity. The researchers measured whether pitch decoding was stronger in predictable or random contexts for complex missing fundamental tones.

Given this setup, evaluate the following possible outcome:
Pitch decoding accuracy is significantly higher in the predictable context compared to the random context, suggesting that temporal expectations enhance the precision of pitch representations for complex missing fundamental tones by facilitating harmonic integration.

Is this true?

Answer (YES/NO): NO